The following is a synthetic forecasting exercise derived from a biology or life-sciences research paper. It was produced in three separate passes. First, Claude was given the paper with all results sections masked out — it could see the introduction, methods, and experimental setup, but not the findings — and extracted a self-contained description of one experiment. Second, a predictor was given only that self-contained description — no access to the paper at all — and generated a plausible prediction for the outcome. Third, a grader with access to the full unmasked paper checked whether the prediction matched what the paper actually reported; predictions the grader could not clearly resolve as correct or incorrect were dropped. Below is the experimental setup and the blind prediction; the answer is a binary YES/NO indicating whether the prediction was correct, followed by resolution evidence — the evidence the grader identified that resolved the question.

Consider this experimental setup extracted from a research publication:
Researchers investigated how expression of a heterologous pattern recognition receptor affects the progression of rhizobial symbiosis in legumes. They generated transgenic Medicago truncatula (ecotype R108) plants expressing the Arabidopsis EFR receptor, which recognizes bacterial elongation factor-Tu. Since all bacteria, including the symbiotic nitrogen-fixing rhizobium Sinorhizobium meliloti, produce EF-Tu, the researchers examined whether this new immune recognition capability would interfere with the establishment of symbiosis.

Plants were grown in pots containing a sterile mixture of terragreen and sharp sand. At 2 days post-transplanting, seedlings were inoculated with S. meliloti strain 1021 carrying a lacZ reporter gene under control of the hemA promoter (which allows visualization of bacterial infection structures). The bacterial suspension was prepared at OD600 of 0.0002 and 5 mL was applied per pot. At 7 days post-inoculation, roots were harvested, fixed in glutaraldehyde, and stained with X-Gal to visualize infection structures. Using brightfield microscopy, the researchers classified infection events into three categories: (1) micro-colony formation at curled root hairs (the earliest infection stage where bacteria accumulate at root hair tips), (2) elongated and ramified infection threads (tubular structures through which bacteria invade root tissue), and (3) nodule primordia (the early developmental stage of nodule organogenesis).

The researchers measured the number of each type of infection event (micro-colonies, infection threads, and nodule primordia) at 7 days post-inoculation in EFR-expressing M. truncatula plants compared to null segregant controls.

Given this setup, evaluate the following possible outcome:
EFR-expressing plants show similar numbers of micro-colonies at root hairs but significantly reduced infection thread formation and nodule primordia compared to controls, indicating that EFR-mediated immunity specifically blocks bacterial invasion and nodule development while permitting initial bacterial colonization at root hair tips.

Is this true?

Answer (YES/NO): NO